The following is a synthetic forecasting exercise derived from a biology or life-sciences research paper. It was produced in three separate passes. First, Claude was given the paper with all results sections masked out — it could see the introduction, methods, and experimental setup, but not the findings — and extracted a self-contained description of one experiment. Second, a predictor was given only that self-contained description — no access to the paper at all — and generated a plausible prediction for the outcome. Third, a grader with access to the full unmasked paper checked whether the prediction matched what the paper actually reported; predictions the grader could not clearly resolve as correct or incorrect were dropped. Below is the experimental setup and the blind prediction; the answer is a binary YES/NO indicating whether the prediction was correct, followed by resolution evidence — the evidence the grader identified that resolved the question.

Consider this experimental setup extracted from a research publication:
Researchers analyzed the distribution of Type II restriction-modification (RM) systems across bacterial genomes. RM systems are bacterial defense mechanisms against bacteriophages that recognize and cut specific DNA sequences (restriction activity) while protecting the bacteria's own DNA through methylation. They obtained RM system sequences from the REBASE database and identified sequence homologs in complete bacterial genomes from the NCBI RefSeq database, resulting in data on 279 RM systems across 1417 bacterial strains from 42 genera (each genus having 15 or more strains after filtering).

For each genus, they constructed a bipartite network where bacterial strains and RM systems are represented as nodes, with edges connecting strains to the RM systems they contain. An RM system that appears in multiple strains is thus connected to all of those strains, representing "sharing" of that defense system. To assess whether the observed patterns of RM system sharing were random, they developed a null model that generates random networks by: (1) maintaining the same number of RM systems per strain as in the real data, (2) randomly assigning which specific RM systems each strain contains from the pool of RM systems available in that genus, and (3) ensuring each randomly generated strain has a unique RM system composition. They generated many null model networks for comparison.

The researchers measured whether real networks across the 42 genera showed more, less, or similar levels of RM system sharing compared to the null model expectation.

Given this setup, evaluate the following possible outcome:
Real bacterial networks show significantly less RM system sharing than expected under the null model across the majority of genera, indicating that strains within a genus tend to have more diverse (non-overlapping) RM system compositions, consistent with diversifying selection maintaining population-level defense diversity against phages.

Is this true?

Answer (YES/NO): NO